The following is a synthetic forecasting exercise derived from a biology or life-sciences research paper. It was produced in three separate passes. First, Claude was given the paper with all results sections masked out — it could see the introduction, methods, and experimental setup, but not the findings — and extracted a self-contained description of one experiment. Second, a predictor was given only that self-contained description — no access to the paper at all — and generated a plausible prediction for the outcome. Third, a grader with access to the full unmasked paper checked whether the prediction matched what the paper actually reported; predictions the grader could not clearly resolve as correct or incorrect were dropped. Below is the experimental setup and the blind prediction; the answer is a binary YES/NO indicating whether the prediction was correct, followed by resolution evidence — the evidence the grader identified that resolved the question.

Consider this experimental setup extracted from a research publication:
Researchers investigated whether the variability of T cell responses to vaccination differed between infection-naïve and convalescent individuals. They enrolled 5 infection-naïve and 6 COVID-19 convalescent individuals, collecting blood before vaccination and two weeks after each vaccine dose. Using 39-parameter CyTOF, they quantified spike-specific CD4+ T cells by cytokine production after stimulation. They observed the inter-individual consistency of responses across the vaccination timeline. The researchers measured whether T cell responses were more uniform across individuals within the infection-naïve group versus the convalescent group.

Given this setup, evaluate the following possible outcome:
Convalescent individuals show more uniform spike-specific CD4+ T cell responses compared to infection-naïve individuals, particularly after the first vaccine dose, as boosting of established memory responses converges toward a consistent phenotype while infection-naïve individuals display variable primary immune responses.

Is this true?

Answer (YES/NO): NO